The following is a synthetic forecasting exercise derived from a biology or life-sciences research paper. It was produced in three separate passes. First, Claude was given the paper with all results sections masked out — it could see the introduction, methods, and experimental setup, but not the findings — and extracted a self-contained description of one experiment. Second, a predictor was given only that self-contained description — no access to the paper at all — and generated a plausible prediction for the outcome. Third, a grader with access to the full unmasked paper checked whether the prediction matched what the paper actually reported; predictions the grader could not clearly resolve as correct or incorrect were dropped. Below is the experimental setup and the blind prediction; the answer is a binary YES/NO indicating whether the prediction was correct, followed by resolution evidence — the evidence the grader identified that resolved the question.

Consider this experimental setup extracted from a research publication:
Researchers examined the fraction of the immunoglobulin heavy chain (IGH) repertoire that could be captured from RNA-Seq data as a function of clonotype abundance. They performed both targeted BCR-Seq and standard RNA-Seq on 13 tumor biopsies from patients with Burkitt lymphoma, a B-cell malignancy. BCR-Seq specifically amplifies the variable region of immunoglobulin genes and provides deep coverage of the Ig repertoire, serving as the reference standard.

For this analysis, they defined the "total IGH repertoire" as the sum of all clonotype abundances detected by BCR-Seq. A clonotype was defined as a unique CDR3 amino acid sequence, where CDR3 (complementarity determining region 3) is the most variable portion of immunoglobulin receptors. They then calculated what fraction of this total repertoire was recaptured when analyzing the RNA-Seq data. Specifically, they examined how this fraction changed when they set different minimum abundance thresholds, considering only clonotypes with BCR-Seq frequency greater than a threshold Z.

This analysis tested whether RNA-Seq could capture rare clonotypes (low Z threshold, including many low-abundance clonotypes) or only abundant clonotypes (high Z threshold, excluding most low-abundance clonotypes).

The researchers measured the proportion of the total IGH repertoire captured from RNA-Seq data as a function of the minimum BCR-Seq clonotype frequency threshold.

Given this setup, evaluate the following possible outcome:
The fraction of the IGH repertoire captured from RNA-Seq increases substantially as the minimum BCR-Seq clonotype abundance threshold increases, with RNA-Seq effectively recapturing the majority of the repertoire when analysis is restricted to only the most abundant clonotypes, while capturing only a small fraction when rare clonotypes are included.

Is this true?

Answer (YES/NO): NO